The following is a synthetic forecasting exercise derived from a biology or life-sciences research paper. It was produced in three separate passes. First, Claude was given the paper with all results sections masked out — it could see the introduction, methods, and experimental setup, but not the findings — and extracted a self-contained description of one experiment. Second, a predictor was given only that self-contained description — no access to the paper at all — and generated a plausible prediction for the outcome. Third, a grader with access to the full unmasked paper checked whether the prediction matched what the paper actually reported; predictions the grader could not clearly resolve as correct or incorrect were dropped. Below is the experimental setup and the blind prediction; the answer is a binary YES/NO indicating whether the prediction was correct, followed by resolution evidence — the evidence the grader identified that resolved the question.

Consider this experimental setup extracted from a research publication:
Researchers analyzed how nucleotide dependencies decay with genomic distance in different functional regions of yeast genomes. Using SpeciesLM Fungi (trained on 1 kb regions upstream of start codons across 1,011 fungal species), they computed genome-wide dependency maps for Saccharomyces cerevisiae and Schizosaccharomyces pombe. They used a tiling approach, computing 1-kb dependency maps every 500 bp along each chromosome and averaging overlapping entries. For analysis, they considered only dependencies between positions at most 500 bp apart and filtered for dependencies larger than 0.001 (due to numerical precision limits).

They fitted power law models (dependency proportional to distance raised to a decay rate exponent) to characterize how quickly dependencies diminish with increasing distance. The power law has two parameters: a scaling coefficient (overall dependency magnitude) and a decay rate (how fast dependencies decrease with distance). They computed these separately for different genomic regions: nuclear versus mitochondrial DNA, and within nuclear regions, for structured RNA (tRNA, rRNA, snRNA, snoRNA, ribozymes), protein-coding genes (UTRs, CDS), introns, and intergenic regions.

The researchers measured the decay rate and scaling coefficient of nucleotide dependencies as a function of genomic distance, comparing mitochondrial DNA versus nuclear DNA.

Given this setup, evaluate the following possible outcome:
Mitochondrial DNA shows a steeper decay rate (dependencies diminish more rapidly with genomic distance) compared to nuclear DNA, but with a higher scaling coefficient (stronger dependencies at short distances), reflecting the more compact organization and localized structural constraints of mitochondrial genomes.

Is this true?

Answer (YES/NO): NO